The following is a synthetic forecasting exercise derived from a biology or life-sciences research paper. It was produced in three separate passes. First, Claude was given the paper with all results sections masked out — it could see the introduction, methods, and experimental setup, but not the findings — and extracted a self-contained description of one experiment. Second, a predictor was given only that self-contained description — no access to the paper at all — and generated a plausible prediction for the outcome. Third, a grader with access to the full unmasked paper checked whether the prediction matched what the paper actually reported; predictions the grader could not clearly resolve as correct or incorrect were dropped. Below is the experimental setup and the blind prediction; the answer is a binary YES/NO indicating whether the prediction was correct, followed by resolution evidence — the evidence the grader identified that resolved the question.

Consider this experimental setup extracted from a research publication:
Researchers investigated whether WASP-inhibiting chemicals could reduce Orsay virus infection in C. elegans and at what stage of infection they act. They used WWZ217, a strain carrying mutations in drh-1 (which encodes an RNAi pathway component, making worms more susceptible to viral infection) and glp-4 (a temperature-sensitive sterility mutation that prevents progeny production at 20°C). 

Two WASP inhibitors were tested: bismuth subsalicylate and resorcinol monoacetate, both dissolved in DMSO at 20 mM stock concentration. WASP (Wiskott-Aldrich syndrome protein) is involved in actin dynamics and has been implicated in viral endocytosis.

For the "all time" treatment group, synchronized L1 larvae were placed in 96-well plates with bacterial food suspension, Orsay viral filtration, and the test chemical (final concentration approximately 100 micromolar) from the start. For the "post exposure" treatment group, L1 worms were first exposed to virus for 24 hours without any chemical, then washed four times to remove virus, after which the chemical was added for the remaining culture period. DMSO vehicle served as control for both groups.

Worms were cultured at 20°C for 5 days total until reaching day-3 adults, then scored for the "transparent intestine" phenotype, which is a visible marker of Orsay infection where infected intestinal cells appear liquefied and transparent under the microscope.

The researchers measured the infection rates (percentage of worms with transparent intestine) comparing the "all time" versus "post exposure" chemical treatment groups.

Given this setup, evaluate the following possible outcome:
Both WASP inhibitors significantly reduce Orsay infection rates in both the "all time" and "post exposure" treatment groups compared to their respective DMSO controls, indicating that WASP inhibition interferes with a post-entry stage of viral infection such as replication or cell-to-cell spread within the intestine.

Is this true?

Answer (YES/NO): NO